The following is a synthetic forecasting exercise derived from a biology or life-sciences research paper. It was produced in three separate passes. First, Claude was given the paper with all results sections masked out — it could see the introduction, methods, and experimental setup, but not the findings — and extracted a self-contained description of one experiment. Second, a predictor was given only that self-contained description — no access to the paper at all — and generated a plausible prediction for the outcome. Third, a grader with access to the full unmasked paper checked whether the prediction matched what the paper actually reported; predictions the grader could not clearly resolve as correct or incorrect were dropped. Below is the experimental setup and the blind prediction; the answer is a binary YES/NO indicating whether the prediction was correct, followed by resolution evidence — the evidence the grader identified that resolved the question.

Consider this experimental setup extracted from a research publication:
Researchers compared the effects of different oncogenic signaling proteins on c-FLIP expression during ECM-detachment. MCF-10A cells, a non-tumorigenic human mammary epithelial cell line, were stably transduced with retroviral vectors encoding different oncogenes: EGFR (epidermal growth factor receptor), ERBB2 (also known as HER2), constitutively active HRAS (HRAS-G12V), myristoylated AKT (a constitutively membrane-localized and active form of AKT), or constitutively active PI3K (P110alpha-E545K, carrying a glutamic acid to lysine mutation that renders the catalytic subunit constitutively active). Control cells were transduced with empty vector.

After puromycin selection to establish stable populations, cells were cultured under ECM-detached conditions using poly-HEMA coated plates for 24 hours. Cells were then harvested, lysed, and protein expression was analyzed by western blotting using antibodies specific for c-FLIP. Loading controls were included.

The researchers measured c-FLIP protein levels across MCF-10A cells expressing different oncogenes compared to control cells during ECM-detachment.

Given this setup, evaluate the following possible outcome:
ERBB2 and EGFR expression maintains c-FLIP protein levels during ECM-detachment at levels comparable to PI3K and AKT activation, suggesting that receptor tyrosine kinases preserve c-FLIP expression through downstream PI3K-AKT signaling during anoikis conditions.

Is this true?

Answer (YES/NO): NO